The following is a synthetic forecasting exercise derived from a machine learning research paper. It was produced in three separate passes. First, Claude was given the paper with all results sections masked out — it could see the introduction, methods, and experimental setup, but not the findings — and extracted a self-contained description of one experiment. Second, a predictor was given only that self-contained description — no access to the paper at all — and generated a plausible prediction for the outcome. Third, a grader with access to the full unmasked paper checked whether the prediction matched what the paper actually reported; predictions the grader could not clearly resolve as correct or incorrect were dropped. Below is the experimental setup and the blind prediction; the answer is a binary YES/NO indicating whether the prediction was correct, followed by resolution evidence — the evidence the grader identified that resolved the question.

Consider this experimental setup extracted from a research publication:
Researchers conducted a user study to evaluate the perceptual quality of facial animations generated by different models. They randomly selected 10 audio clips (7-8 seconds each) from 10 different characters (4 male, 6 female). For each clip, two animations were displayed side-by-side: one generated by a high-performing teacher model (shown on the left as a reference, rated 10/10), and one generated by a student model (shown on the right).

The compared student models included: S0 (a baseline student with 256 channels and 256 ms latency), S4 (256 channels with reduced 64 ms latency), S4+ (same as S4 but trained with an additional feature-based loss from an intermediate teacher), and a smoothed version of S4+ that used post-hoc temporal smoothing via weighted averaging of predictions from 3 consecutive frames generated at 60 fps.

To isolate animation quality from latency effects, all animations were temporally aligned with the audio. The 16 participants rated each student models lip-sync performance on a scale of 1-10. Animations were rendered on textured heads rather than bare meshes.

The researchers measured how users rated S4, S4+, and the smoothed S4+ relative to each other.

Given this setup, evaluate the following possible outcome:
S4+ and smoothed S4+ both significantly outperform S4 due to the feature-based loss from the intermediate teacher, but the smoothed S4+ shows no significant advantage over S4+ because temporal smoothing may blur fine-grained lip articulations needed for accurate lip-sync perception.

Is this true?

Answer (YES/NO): NO